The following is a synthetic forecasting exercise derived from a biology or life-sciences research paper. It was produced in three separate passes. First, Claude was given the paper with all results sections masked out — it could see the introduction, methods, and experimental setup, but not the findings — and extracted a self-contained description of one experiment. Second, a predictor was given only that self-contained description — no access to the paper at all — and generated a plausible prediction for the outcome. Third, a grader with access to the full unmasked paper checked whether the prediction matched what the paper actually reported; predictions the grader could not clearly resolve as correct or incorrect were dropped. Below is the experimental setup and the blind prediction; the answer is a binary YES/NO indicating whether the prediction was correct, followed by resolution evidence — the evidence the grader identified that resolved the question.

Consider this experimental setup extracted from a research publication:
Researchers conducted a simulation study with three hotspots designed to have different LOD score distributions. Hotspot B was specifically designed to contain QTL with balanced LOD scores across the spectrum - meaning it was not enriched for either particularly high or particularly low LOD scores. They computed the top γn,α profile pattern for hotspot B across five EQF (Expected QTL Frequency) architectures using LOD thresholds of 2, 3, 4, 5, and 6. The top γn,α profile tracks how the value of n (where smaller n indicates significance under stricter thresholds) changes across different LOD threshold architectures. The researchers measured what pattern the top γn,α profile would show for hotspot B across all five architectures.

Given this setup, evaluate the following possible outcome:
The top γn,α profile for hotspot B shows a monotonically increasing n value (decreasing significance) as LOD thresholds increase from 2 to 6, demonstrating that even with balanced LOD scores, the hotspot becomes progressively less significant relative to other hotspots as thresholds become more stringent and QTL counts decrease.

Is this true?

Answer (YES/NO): NO